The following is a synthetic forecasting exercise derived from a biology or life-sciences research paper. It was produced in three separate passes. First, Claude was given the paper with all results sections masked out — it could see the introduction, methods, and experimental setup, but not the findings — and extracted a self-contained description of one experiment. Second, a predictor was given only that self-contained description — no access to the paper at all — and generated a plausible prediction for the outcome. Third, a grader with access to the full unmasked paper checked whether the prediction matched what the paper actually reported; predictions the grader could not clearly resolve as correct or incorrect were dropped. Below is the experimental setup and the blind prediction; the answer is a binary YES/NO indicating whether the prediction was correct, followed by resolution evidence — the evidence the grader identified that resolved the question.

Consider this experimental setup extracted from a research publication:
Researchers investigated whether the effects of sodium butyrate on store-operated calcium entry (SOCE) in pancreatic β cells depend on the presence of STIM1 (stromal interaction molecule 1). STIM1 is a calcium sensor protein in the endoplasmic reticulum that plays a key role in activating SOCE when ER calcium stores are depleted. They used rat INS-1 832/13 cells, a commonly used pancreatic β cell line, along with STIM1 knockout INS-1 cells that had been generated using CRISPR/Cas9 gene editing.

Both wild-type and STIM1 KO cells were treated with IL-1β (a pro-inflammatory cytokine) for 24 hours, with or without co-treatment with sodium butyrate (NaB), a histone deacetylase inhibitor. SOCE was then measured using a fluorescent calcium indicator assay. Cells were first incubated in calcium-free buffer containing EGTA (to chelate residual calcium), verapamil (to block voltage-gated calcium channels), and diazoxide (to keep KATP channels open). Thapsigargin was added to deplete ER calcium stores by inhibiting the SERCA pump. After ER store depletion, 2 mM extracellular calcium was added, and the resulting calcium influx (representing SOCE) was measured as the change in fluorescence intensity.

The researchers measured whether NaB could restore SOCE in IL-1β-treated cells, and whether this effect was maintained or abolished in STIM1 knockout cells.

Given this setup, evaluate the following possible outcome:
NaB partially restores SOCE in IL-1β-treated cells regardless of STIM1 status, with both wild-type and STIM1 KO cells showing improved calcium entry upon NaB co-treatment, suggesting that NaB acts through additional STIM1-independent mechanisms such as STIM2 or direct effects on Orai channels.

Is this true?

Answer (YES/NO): NO